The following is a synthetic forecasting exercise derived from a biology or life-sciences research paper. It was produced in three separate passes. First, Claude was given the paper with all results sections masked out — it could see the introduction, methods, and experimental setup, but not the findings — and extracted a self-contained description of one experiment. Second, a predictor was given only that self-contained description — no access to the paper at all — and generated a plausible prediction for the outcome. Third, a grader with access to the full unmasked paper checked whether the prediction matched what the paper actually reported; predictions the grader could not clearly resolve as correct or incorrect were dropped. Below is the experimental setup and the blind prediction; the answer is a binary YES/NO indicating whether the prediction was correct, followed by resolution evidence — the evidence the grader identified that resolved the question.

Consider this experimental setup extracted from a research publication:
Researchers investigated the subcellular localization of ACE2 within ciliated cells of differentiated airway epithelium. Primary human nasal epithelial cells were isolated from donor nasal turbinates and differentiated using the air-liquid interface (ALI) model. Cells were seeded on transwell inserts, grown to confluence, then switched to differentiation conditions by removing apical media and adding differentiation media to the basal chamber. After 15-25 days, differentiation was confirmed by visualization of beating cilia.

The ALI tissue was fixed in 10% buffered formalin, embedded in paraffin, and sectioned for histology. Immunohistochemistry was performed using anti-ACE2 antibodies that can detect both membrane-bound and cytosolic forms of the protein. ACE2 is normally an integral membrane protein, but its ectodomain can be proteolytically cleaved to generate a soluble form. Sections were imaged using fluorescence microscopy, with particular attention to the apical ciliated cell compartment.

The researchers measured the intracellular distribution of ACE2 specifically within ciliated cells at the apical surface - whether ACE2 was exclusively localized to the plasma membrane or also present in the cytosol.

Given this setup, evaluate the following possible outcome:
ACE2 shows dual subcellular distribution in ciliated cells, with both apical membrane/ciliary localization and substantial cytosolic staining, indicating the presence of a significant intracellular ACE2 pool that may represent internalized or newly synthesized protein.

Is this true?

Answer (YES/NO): YES